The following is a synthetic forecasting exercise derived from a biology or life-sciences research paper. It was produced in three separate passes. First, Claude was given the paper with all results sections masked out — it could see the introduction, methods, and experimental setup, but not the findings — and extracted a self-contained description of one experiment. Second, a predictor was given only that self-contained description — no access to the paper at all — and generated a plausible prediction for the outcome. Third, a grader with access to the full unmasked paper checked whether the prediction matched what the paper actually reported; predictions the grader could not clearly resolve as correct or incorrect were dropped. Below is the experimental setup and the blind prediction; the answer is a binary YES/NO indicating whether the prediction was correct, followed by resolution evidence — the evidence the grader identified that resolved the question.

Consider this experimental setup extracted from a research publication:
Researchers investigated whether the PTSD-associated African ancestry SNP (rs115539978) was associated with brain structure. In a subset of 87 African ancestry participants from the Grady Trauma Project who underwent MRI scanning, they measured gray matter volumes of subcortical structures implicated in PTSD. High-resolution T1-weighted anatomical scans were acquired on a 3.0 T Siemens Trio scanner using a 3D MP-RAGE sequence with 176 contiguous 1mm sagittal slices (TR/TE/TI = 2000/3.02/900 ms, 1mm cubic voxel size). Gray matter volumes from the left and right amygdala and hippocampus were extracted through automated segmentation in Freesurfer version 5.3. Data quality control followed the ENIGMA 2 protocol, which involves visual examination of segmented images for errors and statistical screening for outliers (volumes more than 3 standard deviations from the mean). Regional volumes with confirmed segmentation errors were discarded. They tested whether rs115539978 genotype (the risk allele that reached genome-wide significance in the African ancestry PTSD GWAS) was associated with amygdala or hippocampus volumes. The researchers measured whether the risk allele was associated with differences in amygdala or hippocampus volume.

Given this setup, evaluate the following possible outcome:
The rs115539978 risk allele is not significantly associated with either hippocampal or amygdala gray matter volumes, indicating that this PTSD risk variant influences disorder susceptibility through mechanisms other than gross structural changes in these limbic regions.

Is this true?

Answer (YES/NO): NO